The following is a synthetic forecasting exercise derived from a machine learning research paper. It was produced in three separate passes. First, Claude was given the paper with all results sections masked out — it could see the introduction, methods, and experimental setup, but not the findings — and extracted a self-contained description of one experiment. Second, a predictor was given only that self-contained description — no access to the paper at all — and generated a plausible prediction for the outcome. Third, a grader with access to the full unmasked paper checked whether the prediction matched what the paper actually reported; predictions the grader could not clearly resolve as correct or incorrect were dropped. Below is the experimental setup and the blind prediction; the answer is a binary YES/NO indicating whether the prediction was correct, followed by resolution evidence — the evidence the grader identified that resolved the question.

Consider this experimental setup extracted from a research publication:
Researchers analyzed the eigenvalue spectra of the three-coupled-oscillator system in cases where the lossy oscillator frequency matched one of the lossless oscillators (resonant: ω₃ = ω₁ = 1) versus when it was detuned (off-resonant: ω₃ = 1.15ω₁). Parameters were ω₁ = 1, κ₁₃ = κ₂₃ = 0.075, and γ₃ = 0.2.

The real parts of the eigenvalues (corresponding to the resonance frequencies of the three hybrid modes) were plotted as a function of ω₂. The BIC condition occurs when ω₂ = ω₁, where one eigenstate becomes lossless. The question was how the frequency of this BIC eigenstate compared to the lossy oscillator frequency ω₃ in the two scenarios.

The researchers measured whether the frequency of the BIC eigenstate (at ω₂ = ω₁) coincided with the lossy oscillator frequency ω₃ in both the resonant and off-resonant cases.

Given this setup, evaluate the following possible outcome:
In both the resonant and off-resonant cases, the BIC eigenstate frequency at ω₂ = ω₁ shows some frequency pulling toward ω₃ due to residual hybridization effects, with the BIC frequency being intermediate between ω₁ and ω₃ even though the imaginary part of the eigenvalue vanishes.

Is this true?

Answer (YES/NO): NO